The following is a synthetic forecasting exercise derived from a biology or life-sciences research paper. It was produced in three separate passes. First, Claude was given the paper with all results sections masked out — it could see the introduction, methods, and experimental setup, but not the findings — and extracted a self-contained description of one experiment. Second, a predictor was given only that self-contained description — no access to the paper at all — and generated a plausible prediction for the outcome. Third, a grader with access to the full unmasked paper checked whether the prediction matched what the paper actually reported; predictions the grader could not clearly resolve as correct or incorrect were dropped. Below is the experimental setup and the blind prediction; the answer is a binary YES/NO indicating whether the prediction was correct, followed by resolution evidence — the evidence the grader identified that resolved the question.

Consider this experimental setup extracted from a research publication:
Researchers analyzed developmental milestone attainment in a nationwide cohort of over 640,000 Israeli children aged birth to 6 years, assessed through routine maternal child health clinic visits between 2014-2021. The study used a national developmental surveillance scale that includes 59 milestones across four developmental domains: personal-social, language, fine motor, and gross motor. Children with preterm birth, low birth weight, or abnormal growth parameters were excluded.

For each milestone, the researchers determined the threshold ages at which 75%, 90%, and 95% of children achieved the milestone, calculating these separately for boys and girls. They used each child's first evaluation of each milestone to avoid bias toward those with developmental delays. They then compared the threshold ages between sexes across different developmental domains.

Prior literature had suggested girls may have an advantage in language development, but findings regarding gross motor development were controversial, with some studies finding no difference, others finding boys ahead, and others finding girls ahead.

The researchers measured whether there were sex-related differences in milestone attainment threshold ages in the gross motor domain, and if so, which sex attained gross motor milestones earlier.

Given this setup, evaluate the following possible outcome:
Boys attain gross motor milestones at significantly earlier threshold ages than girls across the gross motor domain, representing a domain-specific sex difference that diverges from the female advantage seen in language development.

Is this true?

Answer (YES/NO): NO